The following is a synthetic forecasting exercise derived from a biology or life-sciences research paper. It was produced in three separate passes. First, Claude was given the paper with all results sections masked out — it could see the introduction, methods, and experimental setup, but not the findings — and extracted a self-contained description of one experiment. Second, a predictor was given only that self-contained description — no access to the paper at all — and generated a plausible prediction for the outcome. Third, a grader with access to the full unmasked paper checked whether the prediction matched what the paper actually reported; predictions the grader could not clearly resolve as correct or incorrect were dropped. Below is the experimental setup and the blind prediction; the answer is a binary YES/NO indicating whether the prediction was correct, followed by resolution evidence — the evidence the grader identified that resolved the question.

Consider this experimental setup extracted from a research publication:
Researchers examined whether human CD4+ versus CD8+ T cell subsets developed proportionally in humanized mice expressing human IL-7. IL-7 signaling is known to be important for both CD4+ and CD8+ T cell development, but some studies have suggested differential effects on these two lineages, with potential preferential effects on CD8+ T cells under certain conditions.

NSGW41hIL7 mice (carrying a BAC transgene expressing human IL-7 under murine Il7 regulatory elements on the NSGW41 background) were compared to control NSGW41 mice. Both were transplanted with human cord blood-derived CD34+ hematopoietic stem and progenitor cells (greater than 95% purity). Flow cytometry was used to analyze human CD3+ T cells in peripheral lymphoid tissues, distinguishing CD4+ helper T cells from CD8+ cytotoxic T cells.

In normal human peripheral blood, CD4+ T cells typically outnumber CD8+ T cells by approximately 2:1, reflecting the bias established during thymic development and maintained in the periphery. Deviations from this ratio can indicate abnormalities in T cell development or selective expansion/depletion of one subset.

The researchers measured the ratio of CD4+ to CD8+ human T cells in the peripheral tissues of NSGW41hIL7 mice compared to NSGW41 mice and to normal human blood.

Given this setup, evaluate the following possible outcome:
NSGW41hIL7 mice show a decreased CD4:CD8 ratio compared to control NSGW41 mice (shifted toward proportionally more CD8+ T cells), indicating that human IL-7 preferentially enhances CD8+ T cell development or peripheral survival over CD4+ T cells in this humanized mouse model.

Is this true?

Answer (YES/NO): NO